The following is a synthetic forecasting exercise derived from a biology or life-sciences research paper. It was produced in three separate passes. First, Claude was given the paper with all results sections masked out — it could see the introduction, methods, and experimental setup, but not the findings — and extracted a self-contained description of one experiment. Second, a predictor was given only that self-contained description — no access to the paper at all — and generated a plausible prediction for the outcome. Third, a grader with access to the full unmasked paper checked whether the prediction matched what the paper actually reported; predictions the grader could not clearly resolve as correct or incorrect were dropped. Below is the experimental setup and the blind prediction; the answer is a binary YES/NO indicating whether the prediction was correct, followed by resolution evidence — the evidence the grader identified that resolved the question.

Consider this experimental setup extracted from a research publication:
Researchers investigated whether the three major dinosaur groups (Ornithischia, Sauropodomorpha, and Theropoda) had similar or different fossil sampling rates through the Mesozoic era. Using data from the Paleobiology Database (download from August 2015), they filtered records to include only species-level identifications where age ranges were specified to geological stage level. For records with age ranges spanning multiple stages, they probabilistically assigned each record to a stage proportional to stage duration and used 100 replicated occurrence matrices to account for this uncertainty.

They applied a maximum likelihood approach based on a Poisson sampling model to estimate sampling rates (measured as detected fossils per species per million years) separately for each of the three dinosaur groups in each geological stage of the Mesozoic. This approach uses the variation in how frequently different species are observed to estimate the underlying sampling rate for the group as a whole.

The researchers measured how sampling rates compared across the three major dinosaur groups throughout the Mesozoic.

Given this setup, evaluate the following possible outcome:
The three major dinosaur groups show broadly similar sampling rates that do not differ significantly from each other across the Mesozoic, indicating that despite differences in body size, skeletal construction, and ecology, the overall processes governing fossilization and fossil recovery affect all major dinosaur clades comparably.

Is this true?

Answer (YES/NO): NO